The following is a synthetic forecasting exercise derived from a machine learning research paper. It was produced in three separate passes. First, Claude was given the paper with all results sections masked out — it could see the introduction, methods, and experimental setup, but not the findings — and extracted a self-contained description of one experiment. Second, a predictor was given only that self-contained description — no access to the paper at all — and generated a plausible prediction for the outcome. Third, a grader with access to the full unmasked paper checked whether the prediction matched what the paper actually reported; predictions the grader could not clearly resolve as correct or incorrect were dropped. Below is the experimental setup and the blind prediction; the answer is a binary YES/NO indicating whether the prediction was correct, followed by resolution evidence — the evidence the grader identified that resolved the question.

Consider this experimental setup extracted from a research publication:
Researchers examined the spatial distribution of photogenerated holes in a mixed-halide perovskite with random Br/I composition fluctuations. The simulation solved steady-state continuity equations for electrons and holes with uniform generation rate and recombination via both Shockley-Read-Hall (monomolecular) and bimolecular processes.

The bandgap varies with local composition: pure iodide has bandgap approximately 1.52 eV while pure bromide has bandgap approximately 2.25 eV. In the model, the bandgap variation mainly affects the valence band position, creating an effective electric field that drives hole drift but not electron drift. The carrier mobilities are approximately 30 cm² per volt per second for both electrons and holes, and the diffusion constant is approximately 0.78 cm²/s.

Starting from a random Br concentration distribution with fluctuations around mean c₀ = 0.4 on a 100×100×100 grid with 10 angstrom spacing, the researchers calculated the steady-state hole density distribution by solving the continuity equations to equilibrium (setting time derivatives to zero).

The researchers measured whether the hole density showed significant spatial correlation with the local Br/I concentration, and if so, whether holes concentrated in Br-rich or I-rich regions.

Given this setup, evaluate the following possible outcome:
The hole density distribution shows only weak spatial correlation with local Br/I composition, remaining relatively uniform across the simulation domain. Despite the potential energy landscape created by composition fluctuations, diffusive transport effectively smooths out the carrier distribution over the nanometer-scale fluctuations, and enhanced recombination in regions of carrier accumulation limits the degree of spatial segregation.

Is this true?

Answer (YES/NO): NO